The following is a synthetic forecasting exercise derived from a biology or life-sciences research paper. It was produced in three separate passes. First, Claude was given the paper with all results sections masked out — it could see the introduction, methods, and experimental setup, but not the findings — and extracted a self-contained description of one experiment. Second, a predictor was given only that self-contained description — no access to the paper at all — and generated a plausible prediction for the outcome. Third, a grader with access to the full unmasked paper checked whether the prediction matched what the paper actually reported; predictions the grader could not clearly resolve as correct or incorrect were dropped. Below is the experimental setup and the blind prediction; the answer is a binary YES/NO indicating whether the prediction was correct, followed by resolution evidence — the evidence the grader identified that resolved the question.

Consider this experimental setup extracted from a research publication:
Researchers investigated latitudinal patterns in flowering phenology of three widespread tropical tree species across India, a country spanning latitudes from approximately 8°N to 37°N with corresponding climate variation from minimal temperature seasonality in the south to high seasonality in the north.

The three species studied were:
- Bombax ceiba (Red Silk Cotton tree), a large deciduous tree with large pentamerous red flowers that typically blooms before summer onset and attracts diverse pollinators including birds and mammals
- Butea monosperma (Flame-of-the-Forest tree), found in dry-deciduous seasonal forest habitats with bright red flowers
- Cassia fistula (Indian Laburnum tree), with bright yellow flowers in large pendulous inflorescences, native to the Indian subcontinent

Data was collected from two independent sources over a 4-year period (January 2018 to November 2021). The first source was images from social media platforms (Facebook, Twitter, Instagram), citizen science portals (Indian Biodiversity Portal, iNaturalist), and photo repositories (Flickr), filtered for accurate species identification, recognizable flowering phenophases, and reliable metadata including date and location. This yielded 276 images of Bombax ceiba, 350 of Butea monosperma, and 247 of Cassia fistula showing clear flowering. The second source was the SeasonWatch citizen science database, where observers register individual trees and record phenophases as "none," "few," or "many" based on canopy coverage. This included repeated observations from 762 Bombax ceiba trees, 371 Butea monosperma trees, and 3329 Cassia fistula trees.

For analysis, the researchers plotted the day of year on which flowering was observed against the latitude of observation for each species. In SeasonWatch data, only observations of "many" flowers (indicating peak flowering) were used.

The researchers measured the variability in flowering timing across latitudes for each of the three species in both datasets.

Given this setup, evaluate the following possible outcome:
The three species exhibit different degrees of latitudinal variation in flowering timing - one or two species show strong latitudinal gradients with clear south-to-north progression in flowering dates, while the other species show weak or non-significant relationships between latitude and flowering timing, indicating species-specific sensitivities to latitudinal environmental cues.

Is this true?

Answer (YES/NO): NO